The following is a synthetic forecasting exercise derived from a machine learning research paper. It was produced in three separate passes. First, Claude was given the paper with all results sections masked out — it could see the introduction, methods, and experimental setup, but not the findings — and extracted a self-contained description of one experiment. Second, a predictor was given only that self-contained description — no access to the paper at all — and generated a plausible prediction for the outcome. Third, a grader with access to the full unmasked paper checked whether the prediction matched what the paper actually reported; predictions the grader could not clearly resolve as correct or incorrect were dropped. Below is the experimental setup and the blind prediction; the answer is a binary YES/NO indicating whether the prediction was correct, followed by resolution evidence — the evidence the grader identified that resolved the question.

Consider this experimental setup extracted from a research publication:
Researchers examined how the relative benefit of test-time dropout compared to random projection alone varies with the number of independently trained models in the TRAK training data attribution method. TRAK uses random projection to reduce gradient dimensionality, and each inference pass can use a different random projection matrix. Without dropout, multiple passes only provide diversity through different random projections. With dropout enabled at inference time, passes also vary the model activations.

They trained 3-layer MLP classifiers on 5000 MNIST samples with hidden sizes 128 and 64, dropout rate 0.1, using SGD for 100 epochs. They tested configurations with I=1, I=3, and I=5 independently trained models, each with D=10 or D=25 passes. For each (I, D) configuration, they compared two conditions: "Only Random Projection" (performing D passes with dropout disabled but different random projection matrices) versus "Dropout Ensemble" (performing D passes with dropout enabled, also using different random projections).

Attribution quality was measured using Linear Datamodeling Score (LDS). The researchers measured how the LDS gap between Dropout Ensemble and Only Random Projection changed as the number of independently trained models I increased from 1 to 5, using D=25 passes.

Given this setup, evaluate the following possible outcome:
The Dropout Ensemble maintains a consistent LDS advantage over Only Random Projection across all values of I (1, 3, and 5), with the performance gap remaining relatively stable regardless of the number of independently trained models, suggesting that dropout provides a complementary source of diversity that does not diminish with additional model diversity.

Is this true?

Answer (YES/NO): YES